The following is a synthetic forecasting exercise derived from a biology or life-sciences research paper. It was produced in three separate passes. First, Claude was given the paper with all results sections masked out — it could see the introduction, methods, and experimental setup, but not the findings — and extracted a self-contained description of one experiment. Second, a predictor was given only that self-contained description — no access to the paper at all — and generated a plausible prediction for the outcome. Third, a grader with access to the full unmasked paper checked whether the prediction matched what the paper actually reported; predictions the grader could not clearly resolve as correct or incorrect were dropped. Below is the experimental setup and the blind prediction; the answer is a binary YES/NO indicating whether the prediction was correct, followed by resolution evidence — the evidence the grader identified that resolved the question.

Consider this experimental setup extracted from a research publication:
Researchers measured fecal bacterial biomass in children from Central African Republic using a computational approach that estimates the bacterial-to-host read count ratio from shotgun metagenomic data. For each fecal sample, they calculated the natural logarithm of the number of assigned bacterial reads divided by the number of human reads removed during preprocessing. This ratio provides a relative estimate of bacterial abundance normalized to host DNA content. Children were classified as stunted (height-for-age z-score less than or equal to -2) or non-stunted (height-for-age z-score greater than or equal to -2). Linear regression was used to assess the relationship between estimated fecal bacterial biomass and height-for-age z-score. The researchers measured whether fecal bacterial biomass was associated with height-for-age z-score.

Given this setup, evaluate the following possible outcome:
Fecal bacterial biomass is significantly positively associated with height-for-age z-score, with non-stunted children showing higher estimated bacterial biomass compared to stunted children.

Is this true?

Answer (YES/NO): YES